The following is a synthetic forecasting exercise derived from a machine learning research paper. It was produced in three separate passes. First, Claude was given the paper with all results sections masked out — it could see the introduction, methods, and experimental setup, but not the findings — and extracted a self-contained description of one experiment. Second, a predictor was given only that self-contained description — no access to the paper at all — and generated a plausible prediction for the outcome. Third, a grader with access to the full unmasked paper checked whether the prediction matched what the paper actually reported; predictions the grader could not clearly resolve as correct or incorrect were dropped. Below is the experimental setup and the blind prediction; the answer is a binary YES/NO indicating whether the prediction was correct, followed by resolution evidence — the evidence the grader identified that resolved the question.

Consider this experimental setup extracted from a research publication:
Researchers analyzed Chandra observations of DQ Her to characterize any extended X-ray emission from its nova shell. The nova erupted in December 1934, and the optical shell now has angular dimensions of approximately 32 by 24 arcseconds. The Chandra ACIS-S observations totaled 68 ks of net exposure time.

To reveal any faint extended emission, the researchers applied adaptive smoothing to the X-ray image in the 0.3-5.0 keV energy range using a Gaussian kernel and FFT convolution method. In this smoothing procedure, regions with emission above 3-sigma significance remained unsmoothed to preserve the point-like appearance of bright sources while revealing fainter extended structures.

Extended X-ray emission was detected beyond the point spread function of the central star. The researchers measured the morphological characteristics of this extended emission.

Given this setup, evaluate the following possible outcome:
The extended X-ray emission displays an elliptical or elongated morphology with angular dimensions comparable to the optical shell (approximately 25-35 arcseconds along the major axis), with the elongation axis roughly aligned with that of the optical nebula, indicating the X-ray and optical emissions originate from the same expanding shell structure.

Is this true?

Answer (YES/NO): NO